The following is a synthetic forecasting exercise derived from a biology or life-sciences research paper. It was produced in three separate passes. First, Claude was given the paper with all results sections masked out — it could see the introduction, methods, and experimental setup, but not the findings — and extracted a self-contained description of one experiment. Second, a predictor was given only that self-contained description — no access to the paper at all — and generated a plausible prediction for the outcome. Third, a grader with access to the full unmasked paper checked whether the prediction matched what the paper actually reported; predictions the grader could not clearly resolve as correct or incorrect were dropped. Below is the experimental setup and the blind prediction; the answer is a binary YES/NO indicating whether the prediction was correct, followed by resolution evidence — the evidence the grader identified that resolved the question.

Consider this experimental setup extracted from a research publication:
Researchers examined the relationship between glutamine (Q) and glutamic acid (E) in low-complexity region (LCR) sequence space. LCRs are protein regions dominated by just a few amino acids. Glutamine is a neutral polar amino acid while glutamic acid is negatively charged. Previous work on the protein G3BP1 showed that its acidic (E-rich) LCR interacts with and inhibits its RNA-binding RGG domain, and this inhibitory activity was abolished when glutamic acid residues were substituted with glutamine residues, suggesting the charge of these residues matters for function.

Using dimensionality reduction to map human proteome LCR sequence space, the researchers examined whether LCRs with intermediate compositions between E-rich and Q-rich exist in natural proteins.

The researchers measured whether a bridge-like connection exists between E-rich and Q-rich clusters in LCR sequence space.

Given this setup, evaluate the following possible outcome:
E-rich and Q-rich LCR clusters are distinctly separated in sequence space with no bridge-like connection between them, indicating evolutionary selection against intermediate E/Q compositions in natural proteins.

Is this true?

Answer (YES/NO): NO